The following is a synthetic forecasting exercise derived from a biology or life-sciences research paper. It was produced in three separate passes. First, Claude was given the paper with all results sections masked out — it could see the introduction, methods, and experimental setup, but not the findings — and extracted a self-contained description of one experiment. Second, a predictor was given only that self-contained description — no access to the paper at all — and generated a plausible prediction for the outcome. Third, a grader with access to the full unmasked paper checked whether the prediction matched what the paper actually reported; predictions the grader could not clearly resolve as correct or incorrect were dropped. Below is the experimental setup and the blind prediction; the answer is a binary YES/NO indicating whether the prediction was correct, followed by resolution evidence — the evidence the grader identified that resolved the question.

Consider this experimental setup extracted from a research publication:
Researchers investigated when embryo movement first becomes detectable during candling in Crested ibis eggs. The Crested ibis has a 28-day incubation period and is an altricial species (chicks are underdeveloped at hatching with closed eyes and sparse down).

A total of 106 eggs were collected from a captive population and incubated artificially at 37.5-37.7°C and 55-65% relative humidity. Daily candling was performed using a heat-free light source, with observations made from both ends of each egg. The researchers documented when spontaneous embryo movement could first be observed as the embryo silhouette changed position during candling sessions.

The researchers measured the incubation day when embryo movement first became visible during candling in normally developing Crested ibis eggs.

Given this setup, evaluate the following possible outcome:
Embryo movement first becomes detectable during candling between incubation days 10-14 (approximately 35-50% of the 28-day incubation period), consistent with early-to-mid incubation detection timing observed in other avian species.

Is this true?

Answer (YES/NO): NO